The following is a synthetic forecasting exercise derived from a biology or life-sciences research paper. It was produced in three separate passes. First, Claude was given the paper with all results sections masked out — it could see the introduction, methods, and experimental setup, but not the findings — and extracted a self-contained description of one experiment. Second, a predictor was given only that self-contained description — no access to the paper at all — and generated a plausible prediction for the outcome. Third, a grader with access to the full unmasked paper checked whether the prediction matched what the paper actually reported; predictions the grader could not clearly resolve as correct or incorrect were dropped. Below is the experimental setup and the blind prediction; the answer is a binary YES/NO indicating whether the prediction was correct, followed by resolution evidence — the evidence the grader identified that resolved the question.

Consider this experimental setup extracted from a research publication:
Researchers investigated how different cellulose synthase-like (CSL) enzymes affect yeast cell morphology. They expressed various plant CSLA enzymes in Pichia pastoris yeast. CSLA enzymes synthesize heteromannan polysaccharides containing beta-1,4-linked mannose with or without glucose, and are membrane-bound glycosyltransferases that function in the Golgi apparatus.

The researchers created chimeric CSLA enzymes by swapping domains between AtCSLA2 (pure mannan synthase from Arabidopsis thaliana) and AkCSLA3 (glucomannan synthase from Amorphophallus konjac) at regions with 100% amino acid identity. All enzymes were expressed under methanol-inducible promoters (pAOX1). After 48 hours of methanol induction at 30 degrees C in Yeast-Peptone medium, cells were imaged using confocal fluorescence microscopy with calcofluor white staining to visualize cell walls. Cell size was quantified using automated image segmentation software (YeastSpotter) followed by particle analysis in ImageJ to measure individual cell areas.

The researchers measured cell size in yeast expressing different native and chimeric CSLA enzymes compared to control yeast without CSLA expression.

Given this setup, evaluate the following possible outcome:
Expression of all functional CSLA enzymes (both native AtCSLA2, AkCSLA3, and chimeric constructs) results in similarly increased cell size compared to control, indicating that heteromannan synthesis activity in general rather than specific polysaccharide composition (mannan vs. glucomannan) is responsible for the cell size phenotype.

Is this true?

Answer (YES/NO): NO